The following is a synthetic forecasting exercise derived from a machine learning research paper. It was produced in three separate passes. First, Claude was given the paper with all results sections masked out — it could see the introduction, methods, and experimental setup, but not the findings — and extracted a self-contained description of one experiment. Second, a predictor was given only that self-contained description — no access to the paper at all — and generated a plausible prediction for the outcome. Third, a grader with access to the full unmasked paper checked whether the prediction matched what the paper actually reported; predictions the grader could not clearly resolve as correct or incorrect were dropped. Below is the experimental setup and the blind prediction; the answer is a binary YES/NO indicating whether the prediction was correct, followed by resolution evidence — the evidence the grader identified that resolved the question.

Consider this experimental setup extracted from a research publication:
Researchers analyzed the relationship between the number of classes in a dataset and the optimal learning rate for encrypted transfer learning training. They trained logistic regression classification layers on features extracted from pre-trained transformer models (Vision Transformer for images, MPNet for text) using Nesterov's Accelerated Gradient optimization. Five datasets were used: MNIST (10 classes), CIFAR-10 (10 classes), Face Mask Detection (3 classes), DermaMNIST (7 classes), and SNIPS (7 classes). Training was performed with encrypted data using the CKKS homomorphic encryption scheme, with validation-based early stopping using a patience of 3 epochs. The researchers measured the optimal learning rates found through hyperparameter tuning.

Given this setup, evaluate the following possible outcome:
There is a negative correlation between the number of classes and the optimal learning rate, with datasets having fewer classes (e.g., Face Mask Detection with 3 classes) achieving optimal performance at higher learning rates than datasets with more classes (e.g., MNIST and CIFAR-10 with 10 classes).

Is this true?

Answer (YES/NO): NO